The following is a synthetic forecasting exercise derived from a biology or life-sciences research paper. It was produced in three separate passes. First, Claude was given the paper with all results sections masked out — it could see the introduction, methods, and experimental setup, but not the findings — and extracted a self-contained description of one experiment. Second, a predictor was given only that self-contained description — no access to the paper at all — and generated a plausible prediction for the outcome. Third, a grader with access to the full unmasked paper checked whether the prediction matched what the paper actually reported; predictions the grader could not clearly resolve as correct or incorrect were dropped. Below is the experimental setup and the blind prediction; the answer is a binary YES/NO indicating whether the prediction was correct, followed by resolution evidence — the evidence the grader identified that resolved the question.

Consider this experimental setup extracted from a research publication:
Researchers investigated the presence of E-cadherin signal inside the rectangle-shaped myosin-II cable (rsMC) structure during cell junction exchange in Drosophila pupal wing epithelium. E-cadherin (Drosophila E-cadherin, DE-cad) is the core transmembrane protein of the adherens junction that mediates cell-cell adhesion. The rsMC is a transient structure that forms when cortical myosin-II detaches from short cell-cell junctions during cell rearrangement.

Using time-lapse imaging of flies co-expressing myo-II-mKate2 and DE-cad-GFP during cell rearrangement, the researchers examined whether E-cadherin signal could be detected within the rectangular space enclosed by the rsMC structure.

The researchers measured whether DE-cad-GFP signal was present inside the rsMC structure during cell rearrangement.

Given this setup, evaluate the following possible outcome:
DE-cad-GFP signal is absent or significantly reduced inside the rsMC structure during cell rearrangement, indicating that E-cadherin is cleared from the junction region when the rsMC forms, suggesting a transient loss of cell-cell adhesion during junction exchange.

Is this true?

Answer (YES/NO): NO